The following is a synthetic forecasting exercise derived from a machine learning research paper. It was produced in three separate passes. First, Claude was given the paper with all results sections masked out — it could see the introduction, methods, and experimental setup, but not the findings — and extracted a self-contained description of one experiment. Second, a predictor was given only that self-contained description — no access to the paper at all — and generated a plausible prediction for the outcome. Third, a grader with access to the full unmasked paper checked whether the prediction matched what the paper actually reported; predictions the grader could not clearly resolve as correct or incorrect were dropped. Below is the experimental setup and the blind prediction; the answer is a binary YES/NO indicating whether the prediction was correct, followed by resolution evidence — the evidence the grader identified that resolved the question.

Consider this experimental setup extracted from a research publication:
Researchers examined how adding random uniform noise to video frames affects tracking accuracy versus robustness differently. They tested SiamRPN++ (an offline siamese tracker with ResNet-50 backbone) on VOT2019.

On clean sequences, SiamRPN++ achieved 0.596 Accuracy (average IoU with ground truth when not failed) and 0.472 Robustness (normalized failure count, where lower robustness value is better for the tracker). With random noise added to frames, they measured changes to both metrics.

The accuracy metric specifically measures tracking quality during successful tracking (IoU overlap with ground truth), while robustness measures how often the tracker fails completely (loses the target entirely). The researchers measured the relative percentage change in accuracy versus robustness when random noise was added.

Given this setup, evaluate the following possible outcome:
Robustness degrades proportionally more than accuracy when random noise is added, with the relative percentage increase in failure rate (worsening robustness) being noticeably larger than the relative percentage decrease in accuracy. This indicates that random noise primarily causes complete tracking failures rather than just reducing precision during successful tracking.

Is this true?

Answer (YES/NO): YES